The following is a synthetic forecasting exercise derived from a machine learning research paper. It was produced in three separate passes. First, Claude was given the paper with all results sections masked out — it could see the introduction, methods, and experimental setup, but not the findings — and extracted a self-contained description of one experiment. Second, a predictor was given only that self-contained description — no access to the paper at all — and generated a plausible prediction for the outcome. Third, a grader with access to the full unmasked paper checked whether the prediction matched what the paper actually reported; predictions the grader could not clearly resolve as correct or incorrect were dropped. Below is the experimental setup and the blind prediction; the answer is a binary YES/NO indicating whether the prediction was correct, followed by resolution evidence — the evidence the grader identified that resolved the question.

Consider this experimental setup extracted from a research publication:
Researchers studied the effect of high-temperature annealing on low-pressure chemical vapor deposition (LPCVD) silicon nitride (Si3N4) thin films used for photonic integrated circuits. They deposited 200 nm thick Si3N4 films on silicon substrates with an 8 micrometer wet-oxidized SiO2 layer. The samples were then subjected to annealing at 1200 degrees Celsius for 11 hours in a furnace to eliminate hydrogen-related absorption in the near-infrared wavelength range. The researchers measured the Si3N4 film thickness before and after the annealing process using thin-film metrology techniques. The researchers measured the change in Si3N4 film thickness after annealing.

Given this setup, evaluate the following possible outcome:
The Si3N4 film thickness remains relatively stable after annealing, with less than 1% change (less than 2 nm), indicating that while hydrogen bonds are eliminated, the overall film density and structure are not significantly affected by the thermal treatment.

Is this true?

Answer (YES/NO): NO